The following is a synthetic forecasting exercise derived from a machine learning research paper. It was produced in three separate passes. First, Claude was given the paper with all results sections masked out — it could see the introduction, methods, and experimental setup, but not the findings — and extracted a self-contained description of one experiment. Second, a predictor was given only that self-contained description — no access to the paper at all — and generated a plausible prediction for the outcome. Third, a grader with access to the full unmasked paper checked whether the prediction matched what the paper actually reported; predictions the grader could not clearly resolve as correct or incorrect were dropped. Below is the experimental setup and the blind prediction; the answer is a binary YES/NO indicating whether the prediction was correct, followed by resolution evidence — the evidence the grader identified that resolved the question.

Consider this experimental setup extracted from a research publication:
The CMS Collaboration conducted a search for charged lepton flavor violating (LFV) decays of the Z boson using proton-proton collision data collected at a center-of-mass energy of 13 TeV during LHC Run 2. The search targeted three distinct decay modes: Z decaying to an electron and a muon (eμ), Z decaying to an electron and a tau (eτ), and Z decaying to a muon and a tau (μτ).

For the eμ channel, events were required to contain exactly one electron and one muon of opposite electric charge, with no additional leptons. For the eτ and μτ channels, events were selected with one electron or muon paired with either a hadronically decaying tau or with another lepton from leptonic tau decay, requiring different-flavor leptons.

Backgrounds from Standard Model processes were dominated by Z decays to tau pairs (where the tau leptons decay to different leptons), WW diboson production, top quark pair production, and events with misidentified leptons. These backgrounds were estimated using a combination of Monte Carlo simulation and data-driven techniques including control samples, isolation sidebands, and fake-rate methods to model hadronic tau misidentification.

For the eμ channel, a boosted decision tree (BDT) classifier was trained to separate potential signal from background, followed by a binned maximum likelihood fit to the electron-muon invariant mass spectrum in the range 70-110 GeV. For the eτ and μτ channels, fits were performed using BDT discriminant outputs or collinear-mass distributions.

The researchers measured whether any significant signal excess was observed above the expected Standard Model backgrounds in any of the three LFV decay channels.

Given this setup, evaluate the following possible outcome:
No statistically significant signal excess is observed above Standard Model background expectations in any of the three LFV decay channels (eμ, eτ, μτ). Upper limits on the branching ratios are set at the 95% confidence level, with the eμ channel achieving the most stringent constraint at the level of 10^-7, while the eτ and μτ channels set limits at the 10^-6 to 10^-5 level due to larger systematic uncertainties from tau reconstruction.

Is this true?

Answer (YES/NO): NO